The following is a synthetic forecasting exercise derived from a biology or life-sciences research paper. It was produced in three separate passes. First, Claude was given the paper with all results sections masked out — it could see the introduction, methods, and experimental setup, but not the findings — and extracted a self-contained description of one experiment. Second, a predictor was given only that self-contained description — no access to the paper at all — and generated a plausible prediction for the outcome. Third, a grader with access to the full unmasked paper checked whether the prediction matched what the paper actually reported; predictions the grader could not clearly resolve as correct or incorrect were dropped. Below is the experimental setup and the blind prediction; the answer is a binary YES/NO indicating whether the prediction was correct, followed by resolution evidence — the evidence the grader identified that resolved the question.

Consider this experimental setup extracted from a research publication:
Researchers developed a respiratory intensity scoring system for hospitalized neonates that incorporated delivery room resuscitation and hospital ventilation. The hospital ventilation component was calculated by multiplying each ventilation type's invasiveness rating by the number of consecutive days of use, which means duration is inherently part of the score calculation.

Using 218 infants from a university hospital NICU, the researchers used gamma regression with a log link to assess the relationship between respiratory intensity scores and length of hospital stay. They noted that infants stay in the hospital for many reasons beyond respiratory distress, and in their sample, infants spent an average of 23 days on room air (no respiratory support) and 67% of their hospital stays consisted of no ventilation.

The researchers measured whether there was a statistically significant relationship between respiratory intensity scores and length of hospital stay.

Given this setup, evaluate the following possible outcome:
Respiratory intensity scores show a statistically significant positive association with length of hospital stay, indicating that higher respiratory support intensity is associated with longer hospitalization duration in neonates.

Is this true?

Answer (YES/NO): YES